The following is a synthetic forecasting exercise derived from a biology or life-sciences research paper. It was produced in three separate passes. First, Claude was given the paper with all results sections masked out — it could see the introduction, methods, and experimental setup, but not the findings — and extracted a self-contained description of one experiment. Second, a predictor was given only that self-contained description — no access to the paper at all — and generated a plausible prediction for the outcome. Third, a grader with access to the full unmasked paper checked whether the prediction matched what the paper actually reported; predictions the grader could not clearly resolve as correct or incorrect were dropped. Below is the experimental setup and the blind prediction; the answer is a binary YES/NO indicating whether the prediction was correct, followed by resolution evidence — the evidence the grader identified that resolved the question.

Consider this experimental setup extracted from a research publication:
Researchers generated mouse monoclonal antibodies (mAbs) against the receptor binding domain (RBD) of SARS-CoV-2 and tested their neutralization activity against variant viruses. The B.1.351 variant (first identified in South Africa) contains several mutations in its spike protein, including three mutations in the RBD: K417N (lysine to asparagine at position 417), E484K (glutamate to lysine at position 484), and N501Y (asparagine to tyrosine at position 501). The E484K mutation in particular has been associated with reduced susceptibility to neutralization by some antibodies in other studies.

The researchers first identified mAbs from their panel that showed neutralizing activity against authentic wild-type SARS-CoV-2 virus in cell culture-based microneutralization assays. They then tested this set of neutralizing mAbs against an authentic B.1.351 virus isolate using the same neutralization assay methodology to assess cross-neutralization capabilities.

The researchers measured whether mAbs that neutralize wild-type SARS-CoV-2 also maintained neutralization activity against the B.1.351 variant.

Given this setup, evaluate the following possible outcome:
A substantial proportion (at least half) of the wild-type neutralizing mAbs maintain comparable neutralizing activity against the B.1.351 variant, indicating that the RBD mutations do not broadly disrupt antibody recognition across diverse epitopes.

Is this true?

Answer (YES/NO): NO